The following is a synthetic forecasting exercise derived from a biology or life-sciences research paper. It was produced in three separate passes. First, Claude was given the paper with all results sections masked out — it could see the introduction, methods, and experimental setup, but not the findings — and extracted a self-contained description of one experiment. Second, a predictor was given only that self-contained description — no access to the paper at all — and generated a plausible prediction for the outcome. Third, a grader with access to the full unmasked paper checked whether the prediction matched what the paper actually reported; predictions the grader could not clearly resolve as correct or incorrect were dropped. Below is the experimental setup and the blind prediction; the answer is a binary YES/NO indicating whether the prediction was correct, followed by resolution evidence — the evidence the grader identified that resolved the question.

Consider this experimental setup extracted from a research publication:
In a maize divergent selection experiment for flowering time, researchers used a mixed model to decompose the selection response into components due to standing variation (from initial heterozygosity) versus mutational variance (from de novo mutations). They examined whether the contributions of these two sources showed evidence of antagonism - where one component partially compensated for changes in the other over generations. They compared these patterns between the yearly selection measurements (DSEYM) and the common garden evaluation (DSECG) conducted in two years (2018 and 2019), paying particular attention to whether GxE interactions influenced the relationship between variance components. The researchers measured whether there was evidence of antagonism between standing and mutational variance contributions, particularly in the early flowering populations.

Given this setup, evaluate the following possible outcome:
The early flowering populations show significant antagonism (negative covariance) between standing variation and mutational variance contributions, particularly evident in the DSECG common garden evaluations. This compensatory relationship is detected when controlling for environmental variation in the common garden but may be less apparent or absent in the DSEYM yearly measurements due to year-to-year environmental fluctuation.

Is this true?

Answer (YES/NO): NO